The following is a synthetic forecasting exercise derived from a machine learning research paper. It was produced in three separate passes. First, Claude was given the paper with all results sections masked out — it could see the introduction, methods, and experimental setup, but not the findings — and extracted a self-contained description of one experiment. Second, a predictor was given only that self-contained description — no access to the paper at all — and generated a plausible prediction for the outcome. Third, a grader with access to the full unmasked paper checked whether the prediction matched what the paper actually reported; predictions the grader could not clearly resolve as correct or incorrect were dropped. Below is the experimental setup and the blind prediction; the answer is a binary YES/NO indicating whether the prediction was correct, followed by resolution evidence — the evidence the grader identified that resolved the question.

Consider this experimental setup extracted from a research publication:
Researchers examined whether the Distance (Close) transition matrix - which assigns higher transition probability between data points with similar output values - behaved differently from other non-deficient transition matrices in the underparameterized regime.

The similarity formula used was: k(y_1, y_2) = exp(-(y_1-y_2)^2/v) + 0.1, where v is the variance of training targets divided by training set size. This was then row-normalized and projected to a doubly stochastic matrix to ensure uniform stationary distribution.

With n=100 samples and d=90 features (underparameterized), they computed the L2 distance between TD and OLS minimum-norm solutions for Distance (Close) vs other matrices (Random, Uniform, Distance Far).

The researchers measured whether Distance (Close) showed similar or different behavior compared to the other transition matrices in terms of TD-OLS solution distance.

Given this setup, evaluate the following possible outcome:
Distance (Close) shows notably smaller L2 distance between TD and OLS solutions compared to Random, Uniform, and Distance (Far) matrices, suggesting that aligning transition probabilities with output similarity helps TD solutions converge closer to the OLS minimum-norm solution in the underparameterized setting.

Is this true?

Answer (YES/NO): NO